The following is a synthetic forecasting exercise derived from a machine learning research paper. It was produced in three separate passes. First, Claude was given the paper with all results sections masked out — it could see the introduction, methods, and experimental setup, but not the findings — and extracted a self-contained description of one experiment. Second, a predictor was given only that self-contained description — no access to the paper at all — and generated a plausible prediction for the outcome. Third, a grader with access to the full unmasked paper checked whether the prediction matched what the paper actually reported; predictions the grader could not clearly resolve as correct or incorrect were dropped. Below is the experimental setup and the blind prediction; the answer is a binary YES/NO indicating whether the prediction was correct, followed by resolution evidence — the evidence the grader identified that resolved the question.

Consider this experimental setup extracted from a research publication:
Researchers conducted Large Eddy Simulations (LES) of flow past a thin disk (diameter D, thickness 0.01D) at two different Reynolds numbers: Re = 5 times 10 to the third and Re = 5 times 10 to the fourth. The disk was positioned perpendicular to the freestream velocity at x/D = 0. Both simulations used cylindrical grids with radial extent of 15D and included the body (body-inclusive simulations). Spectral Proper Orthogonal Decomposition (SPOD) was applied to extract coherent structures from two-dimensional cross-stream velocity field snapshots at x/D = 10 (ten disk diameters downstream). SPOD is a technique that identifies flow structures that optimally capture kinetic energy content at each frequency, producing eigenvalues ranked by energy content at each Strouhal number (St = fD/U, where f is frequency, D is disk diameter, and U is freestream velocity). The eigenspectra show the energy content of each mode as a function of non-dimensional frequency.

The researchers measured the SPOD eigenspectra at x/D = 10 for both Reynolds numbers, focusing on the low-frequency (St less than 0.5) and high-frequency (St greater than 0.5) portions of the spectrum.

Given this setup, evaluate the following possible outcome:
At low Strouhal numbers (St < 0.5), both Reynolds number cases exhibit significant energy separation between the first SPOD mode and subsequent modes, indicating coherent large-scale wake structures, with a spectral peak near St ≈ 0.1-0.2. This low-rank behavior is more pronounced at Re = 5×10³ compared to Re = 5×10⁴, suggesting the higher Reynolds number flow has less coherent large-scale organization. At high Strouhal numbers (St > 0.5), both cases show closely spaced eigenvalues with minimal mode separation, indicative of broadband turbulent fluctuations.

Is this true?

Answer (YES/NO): NO